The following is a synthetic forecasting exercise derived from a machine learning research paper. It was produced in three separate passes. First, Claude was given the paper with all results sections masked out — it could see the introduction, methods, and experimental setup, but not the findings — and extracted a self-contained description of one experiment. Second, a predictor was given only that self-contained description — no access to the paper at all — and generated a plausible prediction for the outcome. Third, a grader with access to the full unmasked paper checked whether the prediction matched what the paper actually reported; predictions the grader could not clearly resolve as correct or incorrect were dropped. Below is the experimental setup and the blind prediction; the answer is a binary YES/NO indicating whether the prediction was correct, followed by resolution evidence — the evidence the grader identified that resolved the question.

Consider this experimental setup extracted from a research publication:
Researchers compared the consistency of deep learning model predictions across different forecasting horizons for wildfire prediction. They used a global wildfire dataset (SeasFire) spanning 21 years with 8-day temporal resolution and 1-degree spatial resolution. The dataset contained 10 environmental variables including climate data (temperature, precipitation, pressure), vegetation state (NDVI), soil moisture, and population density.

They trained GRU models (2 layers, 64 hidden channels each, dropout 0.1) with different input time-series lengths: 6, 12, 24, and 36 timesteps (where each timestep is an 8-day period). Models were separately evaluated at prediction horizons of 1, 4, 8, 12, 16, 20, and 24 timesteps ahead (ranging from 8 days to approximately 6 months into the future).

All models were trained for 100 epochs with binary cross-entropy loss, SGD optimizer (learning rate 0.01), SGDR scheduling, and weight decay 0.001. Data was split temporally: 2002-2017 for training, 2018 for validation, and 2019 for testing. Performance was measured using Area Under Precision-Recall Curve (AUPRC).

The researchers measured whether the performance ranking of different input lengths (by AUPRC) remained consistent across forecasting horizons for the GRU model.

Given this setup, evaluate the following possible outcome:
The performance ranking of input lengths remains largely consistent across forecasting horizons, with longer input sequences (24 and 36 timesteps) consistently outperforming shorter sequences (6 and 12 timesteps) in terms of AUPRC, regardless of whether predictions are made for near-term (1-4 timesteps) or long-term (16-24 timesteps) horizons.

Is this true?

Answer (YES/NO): YES